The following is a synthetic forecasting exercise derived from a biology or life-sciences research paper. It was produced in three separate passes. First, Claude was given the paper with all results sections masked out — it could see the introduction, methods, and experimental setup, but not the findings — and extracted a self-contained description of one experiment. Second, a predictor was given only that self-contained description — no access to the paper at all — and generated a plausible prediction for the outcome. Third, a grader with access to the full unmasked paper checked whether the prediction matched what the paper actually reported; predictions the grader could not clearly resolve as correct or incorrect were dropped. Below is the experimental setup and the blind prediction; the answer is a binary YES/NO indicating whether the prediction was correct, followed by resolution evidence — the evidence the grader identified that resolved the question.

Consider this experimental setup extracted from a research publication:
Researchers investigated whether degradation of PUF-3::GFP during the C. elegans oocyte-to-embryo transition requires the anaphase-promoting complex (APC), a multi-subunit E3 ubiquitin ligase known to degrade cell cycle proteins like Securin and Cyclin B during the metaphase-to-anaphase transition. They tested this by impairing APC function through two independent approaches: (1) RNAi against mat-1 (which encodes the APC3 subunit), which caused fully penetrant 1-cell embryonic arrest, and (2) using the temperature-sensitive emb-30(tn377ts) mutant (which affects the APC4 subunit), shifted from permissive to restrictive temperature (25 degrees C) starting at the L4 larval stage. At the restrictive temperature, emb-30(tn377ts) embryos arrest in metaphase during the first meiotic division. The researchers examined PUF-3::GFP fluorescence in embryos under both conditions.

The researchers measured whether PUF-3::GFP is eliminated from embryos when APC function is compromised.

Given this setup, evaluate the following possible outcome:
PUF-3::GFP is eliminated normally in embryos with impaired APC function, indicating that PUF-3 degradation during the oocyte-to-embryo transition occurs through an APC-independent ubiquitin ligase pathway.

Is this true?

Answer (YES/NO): YES